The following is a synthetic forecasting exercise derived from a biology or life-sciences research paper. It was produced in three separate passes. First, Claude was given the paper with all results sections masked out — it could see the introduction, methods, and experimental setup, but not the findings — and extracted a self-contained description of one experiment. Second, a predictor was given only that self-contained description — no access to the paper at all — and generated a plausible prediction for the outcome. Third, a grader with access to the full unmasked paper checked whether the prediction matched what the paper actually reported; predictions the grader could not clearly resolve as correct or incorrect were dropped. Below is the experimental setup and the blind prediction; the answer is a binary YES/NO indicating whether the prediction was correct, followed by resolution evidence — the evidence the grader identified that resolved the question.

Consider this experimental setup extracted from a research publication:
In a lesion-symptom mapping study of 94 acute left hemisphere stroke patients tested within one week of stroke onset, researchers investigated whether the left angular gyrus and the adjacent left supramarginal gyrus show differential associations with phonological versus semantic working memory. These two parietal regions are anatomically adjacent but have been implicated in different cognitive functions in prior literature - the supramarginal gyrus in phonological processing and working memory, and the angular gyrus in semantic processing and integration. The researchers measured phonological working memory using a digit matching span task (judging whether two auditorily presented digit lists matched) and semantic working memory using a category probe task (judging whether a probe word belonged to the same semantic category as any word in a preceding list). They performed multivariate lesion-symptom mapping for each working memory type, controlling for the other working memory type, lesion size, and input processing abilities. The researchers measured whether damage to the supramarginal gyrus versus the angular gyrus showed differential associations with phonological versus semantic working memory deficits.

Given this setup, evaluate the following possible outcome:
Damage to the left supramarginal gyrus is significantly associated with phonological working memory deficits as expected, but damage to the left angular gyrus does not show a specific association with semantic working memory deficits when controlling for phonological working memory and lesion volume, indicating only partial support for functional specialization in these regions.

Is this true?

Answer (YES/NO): NO